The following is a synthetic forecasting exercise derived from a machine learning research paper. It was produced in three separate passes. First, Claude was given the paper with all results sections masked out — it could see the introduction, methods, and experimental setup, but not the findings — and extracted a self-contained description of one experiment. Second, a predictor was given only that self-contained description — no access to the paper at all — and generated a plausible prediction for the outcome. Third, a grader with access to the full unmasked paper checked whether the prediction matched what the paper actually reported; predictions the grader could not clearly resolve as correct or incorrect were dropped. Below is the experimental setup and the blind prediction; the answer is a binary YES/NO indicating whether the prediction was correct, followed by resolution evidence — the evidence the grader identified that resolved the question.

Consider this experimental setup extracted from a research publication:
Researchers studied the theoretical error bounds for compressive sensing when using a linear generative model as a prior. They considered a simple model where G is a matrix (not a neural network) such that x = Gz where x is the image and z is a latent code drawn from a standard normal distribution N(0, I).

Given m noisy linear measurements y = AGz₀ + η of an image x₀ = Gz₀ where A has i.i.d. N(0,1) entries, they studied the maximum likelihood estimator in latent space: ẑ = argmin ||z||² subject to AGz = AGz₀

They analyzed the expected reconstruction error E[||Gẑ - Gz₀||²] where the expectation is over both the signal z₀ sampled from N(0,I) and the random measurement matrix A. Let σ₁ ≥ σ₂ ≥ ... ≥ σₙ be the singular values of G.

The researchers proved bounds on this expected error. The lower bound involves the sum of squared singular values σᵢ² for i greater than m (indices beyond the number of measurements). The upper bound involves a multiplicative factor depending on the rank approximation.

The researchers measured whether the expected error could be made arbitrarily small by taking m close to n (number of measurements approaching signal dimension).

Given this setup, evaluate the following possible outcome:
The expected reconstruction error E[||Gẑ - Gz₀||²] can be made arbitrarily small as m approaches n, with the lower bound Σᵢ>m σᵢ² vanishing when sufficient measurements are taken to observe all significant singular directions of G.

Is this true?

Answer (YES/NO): YES